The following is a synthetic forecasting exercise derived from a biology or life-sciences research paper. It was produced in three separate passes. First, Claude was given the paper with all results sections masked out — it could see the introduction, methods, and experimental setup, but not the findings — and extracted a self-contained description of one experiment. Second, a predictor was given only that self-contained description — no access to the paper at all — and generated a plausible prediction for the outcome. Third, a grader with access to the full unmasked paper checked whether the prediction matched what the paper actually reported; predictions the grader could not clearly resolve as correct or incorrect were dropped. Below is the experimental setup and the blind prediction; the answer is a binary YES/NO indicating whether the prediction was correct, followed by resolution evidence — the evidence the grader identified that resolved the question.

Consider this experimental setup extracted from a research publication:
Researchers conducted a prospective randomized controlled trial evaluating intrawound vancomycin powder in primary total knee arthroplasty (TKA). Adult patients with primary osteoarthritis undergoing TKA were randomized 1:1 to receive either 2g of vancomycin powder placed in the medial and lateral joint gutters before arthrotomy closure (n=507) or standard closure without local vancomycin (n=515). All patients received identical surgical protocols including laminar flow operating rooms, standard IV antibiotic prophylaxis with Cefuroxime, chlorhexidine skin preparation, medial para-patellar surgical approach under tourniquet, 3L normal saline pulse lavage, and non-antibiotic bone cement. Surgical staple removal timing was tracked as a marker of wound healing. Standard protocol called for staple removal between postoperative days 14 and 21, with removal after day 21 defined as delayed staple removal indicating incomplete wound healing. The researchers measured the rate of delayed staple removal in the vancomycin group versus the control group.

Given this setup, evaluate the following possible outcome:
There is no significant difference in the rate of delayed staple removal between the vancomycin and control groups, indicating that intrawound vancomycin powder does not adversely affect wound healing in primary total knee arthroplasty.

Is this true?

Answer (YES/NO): YES